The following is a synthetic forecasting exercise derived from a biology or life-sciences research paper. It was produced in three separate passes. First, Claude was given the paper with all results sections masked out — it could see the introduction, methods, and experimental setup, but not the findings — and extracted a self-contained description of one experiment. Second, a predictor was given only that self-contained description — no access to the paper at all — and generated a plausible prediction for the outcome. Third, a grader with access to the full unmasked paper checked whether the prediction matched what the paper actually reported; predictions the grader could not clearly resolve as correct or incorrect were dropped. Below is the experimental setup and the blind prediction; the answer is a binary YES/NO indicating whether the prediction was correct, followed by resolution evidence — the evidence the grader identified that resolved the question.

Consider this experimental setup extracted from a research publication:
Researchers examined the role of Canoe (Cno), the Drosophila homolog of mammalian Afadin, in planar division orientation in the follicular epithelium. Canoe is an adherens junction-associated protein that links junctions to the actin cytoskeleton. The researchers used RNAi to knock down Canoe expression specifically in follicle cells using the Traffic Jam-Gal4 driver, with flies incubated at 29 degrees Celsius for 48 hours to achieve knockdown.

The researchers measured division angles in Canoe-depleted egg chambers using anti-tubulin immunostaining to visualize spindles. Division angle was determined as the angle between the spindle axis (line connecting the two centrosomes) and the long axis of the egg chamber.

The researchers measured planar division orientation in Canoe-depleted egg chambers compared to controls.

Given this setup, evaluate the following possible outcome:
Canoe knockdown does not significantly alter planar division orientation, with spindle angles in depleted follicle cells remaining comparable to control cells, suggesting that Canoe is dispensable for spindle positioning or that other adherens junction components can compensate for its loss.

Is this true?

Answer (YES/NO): NO